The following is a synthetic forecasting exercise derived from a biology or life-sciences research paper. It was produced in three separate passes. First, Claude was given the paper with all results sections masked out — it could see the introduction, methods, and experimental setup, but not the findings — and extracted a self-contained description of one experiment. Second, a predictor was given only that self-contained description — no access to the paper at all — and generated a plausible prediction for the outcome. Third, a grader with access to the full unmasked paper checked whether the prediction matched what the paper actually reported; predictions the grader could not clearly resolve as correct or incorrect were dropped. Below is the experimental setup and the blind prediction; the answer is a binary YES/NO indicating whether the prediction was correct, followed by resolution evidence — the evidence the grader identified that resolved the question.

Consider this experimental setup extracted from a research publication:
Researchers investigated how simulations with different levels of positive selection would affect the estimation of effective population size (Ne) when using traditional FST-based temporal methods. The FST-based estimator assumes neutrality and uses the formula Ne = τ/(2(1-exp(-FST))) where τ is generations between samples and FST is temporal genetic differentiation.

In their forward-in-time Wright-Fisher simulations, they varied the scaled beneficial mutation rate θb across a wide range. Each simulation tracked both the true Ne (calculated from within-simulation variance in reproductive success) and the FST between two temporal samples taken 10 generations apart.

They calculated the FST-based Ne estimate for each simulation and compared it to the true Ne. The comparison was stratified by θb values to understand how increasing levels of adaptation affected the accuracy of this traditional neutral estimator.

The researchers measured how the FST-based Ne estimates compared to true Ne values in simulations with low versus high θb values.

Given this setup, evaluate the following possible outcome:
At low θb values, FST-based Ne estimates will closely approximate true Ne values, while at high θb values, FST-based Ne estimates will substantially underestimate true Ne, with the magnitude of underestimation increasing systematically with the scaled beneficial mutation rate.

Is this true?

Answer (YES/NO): YES